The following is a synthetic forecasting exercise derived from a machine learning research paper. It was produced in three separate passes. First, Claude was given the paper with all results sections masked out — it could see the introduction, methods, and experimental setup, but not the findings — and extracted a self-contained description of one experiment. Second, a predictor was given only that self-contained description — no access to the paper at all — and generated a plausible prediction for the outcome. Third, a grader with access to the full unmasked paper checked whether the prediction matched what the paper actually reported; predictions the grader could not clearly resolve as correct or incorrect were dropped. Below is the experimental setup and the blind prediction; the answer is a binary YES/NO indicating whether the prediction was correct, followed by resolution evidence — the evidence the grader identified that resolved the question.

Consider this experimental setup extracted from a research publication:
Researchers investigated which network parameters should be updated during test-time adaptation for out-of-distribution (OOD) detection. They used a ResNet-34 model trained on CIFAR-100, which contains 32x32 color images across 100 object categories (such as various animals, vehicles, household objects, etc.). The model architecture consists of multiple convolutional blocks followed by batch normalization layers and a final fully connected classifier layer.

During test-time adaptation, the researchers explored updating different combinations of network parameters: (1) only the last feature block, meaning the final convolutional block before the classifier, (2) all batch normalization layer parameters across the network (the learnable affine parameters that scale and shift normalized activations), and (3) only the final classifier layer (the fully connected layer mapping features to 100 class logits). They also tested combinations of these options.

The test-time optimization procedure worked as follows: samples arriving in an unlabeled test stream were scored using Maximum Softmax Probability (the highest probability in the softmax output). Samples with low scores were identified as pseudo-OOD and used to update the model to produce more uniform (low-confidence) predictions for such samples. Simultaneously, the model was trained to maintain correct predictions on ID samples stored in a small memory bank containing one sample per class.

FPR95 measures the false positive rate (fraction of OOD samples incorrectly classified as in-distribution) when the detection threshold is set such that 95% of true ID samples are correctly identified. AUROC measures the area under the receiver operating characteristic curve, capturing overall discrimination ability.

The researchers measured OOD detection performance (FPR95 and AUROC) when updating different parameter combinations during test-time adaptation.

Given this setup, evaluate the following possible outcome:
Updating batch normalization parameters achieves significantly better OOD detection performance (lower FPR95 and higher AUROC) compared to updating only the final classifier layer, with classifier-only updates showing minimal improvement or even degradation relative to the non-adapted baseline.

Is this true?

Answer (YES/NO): YES